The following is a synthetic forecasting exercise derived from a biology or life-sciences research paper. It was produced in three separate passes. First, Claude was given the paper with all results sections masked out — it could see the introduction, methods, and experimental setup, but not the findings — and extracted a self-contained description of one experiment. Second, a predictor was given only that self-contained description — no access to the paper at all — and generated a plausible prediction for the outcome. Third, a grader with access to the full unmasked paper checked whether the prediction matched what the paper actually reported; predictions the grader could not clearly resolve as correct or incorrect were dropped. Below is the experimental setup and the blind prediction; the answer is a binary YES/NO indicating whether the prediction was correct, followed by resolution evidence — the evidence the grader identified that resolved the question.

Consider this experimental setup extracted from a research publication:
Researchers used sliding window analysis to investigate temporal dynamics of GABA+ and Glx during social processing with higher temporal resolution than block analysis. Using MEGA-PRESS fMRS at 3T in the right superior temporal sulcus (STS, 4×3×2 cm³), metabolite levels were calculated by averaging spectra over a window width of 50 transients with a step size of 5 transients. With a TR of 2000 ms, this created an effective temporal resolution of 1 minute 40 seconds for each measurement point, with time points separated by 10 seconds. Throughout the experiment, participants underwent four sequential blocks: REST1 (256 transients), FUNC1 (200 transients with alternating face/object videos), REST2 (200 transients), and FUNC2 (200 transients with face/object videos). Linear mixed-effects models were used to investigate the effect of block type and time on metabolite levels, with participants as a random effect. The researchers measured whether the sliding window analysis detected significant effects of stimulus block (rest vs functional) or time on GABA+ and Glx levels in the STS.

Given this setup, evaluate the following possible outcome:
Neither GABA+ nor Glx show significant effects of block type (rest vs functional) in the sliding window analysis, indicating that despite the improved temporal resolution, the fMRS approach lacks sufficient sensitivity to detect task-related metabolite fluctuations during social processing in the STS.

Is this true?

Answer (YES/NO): NO